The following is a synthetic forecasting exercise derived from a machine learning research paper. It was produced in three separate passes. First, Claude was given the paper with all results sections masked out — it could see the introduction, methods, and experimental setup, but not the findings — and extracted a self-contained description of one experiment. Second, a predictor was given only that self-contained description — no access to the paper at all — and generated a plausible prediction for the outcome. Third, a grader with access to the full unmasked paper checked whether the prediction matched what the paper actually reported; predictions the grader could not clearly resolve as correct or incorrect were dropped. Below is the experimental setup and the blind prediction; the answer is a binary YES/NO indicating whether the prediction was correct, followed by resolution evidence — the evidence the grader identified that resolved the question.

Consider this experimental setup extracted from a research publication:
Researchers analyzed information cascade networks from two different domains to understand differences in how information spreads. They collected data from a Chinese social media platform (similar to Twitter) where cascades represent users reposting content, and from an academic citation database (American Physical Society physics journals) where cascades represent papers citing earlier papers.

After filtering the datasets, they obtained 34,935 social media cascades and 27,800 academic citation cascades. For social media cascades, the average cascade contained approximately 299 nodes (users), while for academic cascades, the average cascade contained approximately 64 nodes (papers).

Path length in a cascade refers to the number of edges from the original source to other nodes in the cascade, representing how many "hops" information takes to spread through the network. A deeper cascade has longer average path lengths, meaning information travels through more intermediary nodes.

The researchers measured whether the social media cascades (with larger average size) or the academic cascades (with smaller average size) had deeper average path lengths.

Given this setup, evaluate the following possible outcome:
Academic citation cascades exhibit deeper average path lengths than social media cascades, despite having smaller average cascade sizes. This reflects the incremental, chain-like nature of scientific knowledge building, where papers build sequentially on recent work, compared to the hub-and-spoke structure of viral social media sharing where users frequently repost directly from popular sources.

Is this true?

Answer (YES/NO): YES